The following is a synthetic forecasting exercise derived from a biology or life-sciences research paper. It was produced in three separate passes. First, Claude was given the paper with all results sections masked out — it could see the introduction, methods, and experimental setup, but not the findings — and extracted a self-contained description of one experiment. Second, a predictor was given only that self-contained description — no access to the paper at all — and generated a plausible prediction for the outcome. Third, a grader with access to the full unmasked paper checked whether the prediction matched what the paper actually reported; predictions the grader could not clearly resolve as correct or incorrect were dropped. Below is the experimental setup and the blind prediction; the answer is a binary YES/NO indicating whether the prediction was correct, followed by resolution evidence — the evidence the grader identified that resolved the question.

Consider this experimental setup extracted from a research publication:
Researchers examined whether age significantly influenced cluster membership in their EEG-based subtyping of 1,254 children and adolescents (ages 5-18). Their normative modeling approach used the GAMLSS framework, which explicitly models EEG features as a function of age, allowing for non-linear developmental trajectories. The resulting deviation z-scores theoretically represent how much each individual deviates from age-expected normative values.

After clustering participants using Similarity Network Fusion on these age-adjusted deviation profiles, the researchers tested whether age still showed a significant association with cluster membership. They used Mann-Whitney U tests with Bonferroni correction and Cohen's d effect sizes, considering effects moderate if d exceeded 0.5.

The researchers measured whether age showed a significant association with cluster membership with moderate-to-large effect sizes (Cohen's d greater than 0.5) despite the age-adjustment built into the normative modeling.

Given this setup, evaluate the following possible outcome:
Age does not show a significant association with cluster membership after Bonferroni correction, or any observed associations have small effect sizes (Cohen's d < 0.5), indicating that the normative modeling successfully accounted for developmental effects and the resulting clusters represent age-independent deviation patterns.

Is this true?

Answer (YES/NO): YES